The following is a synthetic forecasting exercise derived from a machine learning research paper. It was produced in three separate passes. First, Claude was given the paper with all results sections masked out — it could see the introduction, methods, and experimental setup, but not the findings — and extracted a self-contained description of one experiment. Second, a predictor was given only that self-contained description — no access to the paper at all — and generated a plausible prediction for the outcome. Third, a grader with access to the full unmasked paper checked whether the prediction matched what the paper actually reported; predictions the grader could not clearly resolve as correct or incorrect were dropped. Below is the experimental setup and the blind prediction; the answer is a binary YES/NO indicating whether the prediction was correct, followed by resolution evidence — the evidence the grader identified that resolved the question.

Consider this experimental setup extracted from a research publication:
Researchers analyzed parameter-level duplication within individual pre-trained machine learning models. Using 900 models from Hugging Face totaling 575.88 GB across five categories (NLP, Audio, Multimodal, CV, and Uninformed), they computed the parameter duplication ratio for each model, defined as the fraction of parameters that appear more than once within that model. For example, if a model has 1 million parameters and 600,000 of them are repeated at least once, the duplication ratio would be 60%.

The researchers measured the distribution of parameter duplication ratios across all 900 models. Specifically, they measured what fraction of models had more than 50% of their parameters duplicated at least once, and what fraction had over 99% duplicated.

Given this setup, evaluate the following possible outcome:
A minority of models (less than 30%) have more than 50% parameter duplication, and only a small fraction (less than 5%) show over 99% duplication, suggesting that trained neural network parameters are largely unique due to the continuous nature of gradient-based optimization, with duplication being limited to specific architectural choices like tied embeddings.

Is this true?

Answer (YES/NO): NO